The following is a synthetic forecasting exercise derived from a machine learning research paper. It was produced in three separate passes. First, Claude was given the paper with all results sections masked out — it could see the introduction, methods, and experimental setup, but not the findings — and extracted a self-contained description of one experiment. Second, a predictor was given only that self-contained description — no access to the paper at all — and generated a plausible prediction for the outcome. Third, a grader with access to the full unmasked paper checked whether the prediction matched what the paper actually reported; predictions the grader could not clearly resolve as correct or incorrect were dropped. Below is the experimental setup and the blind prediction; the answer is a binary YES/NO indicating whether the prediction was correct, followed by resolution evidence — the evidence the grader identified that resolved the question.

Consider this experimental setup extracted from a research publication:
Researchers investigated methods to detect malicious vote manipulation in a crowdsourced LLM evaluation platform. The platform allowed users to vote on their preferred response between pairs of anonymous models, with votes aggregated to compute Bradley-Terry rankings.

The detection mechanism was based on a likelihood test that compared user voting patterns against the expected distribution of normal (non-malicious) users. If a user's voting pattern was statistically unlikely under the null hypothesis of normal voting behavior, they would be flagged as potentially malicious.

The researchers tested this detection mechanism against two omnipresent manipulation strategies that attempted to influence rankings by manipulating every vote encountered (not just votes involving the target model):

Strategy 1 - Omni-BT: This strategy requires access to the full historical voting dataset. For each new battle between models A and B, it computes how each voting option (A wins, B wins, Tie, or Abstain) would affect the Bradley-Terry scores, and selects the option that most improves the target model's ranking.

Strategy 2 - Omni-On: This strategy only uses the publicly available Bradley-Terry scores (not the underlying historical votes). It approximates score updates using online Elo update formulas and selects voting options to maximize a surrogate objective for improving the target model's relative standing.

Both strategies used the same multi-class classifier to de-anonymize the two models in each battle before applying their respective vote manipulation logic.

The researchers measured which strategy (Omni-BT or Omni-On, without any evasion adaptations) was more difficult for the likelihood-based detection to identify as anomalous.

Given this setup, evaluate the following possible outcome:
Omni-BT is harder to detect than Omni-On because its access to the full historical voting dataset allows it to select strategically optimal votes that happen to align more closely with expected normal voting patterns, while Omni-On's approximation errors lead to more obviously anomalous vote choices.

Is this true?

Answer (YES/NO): NO